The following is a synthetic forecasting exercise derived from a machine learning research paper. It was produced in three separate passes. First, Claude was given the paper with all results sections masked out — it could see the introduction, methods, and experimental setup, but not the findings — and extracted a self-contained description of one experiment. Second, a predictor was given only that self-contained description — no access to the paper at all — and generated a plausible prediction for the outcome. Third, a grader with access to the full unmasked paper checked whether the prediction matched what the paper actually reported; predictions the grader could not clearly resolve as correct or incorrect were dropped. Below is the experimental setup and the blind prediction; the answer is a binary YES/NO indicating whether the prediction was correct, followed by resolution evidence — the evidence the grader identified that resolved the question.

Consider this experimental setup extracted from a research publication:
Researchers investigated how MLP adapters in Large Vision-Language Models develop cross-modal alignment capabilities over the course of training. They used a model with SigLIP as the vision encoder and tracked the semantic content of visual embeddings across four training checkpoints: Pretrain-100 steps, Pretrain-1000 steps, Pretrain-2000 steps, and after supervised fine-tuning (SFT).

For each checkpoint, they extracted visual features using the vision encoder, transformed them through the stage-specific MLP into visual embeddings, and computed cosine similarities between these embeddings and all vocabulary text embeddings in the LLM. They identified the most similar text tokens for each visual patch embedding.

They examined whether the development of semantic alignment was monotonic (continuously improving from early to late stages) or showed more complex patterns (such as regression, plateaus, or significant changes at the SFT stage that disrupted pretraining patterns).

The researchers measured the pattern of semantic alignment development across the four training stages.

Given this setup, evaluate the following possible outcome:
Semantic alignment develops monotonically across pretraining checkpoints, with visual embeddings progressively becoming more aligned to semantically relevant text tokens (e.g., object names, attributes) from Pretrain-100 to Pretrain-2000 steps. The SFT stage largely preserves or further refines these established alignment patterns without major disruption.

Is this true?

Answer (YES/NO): YES